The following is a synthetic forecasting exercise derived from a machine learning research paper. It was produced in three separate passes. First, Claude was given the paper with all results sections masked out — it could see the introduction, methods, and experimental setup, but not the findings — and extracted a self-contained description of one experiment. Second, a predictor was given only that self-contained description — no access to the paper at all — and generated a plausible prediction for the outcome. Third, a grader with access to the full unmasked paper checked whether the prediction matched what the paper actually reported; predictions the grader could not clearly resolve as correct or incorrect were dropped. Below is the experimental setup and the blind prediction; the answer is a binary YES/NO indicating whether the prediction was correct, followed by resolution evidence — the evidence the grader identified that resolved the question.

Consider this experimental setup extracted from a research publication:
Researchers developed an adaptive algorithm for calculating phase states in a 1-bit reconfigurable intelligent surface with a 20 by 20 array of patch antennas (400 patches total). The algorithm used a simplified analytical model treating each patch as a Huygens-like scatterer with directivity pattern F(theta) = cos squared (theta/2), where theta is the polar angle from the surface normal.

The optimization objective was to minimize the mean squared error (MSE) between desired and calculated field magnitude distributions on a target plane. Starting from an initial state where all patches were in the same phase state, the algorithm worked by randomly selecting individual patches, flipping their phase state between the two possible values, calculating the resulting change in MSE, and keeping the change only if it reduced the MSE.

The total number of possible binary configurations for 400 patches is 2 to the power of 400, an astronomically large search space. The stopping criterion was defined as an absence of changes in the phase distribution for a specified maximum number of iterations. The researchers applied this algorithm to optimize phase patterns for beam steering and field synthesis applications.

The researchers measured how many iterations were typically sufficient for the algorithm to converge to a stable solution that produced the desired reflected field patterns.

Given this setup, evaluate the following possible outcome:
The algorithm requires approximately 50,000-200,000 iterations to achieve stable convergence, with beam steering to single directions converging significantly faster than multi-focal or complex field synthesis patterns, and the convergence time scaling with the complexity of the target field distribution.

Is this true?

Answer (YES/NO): NO